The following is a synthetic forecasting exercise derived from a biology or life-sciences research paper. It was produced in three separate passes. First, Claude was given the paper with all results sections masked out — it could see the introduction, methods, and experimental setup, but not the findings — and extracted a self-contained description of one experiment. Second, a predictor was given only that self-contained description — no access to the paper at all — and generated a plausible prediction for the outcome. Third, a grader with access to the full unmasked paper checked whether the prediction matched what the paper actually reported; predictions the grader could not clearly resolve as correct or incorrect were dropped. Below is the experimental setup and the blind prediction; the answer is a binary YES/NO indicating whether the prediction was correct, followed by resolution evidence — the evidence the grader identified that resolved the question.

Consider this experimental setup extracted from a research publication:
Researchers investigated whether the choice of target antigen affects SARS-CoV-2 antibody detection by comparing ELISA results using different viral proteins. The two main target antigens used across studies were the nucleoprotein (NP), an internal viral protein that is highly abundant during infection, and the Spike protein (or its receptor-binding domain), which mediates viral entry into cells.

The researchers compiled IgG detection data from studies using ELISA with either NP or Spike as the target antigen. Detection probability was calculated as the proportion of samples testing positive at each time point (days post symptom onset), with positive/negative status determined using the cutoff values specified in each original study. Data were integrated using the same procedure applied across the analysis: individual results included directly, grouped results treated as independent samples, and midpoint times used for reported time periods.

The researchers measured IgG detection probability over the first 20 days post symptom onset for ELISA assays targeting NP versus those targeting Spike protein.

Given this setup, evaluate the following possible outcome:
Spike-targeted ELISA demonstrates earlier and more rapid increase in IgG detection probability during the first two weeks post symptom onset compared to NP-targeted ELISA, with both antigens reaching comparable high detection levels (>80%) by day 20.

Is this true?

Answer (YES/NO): NO